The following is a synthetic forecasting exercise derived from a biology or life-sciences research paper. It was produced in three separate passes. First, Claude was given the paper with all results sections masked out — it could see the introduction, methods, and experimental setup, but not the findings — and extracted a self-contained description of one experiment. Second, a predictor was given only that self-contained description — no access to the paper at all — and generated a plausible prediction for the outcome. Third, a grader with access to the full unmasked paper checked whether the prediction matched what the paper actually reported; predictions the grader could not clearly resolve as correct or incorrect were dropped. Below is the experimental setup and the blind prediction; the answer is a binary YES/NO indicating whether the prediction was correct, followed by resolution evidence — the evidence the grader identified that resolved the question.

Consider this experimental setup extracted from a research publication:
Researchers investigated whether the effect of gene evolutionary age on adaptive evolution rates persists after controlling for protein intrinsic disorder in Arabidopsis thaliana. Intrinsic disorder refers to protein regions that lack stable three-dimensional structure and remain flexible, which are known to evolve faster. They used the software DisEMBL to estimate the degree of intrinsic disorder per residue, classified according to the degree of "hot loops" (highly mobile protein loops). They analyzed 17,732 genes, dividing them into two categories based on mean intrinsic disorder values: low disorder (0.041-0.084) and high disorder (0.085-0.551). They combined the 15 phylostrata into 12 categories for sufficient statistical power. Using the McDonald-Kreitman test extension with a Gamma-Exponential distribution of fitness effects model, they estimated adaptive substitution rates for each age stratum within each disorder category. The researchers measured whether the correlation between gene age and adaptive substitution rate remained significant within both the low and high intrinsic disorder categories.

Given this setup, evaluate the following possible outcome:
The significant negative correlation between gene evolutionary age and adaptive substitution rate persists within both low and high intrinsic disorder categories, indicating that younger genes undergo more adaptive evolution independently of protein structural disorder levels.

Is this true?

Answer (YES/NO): YES